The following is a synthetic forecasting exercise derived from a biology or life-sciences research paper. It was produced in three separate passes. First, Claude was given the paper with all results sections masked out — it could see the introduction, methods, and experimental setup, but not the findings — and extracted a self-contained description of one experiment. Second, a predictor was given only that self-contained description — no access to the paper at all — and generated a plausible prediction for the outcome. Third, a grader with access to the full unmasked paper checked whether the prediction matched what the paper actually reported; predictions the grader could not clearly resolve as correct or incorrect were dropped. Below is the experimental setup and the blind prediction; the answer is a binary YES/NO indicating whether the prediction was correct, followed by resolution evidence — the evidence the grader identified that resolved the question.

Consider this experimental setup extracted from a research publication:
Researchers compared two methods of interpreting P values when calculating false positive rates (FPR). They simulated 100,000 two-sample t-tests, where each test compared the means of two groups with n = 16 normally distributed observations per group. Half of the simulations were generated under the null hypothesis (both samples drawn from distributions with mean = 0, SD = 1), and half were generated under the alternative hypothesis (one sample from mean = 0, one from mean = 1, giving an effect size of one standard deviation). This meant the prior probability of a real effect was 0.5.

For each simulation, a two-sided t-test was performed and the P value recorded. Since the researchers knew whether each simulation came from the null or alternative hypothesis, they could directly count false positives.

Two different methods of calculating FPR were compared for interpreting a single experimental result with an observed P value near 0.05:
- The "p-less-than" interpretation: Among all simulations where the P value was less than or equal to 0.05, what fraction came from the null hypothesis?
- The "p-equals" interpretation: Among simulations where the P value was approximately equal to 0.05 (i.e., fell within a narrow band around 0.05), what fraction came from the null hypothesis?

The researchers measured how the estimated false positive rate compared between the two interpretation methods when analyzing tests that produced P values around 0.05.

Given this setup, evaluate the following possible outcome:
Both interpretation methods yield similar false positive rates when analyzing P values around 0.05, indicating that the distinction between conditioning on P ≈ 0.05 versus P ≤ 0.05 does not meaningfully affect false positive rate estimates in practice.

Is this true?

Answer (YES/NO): NO